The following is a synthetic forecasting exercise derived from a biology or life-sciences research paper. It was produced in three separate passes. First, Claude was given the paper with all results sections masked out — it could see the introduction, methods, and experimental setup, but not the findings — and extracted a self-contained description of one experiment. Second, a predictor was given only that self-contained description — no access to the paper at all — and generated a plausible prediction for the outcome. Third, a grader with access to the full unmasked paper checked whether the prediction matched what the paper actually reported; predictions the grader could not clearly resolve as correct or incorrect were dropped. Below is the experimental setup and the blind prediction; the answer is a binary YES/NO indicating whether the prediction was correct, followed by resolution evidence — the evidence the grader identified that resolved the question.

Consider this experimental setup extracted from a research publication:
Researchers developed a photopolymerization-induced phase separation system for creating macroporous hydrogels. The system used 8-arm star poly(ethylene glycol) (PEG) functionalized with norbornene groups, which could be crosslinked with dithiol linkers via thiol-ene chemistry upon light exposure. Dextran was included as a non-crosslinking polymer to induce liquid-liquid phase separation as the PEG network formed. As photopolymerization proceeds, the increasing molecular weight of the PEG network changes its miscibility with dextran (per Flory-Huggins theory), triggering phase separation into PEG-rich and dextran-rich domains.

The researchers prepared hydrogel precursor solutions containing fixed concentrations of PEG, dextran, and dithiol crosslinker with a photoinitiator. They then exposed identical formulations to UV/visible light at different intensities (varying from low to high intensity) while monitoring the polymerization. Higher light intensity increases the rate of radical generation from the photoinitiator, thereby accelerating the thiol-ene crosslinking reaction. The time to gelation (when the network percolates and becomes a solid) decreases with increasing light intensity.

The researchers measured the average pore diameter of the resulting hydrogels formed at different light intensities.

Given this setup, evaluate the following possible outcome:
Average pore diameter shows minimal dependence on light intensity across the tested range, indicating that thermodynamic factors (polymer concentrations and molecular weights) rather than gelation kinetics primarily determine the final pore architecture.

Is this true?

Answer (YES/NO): NO